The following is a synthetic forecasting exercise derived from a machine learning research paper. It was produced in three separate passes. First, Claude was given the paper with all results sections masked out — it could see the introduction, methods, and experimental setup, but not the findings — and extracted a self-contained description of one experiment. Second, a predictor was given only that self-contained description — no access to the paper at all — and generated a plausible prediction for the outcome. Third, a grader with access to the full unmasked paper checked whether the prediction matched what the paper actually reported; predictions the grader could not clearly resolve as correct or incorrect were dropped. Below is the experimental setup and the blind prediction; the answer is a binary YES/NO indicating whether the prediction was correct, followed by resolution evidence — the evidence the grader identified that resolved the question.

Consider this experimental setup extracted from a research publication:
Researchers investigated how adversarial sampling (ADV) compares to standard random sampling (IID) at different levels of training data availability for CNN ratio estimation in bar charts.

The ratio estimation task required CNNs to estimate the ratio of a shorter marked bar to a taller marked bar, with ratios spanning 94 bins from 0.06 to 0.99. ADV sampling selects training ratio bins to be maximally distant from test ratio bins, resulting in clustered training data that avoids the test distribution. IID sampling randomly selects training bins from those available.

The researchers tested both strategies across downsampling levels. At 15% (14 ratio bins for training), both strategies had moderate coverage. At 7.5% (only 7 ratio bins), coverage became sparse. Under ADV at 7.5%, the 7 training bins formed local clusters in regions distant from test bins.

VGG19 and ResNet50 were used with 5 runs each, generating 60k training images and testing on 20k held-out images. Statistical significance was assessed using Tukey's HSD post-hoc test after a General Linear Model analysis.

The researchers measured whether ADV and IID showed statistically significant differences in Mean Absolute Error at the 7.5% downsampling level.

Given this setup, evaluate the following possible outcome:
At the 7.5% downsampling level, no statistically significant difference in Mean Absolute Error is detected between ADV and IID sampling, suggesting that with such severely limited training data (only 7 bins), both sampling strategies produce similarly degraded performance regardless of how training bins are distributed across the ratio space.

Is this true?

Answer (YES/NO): NO